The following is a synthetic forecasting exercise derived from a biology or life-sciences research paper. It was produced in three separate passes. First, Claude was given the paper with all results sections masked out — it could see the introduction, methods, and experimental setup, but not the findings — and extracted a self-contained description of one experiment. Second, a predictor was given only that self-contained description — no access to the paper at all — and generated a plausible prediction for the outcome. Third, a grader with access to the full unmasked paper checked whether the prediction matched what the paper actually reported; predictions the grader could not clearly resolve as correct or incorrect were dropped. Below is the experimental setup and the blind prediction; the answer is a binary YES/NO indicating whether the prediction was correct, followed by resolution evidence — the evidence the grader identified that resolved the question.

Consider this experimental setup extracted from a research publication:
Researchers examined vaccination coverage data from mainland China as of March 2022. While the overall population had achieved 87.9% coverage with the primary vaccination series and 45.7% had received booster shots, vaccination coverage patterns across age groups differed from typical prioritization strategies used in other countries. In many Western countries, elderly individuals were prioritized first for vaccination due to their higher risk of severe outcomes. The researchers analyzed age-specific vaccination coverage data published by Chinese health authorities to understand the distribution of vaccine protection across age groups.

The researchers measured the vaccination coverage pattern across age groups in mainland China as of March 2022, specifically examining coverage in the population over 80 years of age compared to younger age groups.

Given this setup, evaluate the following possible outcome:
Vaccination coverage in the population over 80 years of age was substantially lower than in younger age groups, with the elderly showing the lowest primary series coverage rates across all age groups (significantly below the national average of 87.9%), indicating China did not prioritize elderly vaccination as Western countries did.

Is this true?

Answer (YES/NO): YES